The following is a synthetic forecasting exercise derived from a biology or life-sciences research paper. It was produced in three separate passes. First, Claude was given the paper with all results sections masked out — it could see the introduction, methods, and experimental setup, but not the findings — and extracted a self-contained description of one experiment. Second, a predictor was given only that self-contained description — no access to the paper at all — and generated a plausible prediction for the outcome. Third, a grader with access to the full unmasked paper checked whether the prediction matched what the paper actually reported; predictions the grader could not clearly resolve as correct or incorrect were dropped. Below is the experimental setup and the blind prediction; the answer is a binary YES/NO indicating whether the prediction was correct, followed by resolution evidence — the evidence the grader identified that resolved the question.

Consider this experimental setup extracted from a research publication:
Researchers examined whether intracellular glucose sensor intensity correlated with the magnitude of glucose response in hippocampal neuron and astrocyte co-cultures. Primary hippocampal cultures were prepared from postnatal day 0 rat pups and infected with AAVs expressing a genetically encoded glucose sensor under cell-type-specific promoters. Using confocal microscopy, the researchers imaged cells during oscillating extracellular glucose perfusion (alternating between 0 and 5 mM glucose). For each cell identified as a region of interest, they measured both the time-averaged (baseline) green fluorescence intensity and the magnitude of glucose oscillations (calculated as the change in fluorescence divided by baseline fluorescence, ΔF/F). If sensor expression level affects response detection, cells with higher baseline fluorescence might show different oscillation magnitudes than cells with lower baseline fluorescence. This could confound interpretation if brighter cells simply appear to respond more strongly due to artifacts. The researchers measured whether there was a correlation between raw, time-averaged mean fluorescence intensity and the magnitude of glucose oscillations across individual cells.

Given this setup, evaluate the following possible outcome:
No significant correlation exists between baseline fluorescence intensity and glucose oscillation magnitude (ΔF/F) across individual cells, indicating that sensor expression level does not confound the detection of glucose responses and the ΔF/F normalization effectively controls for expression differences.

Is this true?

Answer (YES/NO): YES